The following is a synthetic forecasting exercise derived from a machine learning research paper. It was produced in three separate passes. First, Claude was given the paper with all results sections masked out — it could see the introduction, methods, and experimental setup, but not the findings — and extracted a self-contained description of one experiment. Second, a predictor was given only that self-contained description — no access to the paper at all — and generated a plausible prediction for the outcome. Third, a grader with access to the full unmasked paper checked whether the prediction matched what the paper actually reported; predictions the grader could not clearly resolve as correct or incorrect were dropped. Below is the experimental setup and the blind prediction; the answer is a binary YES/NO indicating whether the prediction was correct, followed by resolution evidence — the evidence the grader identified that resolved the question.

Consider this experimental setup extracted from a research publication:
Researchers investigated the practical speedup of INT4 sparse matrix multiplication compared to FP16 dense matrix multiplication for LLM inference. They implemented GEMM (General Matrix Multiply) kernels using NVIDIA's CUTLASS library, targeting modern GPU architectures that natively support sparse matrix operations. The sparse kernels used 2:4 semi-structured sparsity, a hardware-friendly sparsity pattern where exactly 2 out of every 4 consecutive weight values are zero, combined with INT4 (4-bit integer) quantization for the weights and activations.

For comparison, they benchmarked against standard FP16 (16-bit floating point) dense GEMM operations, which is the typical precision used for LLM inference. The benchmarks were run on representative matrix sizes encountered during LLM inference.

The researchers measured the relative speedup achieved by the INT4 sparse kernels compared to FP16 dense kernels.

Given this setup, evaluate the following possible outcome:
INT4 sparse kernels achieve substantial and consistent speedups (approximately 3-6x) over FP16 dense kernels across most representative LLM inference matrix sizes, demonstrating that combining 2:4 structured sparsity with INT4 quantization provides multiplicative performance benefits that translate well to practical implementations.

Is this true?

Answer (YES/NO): NO